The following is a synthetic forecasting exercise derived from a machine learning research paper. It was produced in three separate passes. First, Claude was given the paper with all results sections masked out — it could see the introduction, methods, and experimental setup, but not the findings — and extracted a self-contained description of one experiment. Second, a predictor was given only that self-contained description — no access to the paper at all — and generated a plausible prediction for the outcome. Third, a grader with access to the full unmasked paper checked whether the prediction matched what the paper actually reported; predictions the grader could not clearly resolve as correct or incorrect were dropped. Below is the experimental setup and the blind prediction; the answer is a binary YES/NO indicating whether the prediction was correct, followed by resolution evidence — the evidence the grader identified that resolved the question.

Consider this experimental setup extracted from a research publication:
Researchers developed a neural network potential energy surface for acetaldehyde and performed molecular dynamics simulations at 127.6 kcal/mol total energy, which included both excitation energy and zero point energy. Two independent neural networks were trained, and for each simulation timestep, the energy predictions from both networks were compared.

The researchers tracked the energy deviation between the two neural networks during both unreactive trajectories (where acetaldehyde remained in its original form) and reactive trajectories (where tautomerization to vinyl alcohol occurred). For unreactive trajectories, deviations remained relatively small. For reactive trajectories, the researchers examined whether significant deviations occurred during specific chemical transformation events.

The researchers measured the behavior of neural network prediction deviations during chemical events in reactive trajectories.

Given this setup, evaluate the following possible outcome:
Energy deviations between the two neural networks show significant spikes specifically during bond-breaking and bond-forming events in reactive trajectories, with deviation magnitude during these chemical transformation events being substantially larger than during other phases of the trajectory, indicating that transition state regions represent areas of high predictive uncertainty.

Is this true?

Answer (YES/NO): NO